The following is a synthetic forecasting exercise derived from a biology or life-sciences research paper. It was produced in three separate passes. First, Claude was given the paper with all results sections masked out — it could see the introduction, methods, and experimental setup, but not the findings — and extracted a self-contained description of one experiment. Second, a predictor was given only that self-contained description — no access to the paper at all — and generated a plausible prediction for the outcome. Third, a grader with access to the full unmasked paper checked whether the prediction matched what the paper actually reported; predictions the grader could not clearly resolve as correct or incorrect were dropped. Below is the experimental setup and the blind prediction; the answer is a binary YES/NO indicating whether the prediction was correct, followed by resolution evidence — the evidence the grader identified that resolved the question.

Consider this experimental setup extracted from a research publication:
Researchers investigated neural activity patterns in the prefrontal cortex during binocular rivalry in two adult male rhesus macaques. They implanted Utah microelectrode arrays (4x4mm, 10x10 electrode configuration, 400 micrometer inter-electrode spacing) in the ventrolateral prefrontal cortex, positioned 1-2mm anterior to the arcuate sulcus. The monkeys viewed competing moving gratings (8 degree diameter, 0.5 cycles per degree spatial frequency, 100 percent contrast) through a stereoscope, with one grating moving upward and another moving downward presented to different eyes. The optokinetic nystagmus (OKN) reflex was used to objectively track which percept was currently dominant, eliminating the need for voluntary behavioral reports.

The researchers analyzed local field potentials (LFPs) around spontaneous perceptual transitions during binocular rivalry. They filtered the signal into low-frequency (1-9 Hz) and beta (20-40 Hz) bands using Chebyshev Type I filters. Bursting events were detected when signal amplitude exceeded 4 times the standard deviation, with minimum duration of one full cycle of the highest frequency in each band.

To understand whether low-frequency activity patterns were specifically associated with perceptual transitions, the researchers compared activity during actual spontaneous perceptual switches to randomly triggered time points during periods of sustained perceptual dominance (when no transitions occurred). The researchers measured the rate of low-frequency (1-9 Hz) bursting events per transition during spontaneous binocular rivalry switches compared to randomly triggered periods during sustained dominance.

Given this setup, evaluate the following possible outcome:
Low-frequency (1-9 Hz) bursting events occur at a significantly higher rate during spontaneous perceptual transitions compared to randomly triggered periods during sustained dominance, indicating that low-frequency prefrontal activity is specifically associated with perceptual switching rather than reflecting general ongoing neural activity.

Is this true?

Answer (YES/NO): YES